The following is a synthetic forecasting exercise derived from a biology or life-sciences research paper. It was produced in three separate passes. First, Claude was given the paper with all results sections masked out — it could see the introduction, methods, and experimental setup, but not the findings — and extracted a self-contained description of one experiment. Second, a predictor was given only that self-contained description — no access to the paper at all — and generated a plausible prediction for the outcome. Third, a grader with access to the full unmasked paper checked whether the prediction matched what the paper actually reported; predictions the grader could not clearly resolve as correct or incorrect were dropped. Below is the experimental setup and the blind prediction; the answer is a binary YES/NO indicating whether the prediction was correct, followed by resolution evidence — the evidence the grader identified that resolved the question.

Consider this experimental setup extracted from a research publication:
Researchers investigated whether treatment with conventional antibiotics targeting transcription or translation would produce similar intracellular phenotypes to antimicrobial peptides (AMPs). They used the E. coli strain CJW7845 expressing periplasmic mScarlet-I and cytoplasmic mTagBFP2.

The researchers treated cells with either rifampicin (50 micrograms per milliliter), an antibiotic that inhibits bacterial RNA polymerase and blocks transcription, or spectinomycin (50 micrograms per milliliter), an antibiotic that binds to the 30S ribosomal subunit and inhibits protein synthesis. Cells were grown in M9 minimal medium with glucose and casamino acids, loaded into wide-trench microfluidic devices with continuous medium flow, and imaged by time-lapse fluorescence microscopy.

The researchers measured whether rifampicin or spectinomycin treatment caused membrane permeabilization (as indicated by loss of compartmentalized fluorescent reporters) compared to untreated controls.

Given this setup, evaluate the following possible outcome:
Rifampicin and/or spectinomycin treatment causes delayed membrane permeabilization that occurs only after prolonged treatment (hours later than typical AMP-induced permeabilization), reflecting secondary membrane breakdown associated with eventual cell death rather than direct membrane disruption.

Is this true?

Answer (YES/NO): NO